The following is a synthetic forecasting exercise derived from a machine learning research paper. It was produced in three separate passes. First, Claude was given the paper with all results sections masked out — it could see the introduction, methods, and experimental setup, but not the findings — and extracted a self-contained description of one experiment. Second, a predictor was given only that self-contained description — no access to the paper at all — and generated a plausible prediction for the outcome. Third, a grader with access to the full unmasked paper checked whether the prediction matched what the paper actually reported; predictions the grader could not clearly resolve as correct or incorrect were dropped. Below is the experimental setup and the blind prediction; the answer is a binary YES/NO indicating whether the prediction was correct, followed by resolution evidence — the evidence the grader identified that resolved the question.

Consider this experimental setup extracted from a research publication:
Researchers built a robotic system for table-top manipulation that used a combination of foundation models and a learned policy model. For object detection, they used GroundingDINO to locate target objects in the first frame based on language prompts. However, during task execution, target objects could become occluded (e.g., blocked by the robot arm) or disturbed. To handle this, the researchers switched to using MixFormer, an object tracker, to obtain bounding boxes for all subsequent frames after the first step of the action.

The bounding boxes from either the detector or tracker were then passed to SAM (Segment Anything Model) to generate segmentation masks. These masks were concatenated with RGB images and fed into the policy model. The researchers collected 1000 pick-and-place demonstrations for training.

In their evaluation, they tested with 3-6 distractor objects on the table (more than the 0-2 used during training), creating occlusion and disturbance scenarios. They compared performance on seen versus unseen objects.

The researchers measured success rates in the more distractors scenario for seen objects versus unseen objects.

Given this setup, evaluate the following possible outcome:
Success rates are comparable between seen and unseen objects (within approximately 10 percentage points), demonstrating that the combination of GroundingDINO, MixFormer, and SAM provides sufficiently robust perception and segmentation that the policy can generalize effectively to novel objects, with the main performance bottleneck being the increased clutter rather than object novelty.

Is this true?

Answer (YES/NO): YES